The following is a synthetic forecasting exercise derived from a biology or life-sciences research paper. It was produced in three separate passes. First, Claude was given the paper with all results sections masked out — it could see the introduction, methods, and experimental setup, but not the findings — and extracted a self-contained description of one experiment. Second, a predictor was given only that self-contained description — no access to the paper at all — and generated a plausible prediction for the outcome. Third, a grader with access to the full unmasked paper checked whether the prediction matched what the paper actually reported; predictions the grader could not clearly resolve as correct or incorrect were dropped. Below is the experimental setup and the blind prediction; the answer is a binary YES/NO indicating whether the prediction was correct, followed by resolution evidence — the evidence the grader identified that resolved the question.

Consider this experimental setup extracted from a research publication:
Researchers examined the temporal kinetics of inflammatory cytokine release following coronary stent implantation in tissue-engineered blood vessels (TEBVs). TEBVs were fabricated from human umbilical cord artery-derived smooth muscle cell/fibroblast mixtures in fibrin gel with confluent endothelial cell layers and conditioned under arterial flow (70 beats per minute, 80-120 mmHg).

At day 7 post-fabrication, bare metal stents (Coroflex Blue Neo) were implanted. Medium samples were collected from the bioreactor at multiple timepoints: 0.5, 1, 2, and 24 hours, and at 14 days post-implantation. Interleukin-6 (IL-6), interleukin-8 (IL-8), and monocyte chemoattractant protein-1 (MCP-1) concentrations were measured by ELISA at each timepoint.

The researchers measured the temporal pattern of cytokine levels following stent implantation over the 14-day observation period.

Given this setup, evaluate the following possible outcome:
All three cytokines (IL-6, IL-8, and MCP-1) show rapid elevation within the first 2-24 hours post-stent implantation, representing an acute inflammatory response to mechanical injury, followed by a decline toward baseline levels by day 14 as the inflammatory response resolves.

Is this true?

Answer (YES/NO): NO